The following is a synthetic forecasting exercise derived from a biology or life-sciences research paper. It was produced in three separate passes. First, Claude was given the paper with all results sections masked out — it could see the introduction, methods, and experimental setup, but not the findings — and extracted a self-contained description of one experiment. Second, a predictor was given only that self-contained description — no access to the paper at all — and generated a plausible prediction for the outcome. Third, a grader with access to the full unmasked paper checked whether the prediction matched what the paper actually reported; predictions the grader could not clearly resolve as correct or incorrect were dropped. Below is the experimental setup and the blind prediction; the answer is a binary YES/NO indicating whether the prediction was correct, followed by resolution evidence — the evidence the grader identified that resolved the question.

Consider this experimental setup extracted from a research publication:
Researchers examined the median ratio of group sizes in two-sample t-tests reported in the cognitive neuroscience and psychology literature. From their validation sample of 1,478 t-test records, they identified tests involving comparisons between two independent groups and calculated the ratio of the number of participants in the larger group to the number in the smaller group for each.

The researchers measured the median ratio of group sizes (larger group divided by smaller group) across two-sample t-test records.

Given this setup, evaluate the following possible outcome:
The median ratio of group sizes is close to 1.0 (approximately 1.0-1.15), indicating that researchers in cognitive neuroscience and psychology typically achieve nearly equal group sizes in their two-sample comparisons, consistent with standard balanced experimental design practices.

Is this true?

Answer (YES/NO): YES